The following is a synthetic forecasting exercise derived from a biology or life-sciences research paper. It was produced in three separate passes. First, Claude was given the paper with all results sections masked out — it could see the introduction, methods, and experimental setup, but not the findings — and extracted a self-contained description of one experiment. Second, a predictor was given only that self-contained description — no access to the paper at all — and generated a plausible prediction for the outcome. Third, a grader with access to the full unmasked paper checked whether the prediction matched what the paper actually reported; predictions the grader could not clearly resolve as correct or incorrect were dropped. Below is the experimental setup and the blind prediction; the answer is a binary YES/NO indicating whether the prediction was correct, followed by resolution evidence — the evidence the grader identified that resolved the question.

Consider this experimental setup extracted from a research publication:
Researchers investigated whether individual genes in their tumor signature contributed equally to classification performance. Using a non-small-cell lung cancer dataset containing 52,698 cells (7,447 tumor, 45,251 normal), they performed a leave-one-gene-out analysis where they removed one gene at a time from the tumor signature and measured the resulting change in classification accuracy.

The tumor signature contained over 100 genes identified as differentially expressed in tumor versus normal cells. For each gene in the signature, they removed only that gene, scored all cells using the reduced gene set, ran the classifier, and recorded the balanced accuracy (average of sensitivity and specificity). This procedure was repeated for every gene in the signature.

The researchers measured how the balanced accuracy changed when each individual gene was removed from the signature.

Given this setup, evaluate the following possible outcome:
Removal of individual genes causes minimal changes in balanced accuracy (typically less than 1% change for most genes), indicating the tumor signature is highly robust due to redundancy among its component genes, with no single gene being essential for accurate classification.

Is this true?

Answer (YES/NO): NO